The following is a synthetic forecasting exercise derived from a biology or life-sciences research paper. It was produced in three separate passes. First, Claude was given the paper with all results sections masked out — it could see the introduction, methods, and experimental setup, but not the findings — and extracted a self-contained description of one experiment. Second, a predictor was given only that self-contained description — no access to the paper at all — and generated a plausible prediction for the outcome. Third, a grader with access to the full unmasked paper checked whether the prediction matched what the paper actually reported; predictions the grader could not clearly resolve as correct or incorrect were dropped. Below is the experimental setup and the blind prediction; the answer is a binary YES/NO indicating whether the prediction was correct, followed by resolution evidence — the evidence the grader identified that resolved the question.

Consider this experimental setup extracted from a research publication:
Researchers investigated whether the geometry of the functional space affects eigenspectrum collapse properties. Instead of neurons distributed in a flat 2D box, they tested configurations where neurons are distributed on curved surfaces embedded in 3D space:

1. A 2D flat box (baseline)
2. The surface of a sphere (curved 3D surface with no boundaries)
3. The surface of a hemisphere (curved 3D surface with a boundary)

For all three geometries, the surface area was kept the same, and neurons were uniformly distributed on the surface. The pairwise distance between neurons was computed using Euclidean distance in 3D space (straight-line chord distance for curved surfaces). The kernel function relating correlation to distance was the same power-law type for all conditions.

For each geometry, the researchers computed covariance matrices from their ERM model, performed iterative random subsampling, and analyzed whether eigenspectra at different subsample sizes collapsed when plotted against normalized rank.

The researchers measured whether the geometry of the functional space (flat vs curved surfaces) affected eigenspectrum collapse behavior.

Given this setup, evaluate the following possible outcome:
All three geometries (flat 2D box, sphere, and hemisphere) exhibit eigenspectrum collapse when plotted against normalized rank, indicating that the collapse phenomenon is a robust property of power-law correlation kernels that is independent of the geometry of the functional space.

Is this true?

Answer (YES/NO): YES